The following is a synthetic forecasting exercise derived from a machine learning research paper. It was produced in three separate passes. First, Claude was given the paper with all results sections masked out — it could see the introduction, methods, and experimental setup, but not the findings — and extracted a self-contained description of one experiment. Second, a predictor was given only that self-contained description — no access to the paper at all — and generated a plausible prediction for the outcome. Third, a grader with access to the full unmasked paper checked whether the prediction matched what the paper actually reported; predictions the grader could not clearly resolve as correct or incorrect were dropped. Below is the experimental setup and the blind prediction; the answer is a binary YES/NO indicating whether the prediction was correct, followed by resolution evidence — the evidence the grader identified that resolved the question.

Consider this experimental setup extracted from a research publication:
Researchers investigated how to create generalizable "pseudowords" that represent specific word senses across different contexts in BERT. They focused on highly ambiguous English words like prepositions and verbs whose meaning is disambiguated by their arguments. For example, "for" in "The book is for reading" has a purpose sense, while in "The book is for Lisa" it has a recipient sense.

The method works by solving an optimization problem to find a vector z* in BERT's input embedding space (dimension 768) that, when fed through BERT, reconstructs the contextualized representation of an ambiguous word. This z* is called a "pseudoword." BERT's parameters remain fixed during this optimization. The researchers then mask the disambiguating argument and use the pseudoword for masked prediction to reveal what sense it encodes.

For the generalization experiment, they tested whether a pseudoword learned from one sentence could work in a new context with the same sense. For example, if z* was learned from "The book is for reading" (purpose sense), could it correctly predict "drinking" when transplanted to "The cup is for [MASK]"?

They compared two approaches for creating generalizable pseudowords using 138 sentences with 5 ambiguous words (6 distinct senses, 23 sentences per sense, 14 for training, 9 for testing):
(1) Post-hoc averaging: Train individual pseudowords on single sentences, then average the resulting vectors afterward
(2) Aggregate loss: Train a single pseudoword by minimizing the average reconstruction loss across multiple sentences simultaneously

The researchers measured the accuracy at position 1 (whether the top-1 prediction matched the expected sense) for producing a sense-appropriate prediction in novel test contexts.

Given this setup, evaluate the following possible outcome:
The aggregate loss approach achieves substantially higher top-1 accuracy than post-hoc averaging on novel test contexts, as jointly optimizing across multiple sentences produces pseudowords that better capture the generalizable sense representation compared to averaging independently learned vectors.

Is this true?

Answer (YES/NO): YES